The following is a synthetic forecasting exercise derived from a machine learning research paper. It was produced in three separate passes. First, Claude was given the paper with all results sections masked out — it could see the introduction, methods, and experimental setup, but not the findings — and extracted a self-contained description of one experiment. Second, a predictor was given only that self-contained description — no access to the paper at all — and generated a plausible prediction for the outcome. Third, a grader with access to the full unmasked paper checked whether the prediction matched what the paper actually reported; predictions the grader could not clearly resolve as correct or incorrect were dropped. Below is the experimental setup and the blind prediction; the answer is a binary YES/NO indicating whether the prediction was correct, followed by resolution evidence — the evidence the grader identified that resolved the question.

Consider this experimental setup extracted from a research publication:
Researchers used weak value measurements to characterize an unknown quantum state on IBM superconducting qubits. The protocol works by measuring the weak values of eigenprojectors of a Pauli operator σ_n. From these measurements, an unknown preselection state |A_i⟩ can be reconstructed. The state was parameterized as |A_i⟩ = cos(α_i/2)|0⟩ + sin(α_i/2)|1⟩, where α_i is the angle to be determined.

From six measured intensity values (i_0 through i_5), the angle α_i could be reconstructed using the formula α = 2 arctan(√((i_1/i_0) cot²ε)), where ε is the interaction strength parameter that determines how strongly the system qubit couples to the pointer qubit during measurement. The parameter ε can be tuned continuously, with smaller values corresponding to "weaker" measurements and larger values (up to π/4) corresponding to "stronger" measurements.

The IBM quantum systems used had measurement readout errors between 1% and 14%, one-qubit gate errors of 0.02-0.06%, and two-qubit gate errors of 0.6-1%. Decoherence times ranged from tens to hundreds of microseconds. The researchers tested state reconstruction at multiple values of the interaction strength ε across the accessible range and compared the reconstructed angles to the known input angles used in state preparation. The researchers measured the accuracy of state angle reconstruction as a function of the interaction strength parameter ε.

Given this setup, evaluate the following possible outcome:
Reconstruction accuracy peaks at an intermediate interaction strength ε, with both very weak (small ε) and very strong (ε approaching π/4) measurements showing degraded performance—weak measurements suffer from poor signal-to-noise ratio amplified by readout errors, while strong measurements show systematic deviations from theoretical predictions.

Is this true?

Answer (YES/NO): NO